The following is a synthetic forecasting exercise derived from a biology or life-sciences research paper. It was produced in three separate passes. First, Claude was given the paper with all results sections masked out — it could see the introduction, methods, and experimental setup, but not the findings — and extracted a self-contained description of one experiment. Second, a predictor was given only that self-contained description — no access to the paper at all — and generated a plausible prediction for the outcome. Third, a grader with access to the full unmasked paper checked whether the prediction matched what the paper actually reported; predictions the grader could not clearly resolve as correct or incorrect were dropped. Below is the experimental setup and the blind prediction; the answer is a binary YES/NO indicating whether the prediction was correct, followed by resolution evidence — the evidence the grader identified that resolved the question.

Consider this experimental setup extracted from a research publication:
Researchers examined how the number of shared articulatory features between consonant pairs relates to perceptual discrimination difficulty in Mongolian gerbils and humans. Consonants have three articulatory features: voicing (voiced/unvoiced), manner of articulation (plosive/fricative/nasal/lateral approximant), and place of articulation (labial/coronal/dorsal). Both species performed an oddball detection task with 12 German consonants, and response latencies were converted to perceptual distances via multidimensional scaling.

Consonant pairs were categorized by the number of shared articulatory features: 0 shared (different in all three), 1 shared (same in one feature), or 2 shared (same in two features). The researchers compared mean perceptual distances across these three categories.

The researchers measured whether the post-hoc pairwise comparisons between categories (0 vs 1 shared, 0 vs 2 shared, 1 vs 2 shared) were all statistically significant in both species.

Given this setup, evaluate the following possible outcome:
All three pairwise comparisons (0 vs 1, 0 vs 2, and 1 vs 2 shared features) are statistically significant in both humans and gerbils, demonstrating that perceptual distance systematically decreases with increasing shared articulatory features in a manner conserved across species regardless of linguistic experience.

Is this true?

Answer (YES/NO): NO